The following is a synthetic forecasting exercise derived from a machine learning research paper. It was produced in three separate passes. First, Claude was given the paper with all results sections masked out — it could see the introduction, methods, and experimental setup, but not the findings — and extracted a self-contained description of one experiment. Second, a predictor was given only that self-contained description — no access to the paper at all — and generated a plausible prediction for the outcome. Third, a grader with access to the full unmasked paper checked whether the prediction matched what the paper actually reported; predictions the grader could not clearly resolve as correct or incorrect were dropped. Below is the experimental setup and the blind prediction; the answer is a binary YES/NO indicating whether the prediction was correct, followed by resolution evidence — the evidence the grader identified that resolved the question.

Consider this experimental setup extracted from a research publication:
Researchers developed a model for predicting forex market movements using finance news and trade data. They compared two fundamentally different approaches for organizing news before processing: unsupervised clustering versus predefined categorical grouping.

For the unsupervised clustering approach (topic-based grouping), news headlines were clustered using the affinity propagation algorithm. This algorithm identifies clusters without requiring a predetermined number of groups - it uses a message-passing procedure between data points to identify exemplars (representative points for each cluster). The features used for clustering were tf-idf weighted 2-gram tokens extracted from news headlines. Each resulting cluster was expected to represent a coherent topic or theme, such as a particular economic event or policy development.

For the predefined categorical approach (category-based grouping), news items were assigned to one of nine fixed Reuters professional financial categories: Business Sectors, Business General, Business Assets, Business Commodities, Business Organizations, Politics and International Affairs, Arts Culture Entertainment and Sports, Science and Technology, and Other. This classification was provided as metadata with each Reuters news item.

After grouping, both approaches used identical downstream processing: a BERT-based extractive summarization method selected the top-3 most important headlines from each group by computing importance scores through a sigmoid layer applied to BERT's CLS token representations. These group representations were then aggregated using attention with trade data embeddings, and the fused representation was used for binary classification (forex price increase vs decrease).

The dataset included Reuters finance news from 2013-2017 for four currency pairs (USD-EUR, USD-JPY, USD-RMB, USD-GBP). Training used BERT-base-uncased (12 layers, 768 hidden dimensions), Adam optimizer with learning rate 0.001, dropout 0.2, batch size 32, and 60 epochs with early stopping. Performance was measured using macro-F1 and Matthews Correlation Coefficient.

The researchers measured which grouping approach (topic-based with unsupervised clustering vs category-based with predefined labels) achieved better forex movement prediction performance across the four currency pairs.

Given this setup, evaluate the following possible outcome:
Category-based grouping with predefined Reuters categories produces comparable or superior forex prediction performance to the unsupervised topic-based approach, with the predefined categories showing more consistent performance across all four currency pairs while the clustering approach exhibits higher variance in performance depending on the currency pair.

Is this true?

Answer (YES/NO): NO